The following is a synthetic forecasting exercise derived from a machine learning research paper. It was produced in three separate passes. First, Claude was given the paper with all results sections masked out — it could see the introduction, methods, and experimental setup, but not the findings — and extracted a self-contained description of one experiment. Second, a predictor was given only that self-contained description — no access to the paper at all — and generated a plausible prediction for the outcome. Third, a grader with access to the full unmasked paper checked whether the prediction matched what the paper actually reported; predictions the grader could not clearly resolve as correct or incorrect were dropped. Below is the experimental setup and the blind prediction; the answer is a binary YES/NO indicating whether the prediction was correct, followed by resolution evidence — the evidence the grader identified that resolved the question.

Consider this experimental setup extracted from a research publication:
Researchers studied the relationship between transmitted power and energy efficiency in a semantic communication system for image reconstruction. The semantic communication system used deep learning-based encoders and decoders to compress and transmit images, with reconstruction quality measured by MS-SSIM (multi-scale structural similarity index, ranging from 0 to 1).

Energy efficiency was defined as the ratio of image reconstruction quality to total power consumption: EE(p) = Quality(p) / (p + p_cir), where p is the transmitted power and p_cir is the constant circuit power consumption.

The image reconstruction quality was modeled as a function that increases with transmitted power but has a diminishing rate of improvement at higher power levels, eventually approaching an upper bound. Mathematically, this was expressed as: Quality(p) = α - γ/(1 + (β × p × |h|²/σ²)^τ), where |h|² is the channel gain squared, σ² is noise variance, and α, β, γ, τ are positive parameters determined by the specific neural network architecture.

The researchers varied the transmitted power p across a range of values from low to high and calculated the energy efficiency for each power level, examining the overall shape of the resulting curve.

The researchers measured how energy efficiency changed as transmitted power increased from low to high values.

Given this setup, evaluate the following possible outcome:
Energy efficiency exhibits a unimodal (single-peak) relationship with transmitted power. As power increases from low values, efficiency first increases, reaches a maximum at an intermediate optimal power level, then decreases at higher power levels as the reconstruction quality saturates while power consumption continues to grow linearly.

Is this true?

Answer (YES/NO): YES